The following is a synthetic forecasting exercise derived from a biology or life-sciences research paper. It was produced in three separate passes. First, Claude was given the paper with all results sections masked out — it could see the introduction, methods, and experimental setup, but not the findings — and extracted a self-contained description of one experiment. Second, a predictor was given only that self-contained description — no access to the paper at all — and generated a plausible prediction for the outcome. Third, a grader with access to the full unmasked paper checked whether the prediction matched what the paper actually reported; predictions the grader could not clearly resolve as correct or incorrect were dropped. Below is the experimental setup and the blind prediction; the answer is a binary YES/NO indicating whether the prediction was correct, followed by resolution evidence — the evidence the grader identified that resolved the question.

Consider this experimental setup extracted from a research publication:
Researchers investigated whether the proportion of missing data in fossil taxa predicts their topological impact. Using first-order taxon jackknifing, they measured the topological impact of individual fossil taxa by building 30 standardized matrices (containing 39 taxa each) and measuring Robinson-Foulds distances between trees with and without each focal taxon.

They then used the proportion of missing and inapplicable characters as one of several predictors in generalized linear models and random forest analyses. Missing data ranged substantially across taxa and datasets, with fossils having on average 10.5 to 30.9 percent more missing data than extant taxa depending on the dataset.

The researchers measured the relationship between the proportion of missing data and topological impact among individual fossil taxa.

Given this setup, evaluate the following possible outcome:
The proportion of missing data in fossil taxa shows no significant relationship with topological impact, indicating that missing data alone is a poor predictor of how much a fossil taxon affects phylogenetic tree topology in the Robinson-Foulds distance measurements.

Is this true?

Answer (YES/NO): NO